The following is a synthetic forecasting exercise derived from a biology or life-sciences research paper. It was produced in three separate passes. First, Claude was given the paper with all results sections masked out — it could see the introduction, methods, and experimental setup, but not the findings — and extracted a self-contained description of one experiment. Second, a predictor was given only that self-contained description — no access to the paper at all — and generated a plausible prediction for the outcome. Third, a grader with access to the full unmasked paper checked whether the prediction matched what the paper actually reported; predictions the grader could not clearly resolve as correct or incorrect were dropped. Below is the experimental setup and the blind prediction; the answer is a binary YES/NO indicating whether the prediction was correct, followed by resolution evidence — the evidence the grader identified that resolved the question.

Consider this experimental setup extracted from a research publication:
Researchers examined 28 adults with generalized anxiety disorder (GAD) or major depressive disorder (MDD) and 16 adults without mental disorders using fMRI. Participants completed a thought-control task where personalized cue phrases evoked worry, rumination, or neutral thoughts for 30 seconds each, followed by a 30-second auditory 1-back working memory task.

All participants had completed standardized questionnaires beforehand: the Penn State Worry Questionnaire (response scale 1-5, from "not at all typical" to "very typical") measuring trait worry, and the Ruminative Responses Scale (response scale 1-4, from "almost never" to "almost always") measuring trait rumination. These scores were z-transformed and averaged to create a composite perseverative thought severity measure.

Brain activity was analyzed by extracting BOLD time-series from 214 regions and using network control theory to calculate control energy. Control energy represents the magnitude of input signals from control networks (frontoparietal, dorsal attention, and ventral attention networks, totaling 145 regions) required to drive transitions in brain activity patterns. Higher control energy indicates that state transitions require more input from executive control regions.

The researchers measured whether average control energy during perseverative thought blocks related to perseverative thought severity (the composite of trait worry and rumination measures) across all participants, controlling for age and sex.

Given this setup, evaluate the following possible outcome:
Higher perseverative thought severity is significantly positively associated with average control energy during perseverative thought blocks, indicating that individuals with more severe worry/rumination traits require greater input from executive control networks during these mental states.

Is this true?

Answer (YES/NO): NO